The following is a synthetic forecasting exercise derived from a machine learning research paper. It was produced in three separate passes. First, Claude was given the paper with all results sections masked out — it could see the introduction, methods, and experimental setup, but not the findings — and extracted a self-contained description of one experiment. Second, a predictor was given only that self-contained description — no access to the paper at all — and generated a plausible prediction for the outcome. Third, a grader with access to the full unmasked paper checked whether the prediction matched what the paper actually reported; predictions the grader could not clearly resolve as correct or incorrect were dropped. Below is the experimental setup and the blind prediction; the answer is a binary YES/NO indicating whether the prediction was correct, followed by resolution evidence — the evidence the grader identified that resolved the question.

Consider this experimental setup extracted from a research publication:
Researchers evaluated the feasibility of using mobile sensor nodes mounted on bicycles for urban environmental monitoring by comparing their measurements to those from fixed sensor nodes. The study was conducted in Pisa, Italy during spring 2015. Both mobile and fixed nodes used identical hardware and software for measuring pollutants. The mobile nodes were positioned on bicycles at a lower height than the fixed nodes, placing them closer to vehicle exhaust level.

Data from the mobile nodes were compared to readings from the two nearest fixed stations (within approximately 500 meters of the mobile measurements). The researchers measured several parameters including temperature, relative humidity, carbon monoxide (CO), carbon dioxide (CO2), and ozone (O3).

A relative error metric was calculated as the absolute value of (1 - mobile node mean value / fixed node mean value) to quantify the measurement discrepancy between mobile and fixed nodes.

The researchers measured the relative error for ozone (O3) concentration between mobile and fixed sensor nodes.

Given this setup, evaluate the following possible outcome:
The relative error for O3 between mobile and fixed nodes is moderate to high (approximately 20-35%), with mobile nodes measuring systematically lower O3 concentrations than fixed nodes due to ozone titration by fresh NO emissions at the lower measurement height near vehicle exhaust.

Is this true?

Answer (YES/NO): YES